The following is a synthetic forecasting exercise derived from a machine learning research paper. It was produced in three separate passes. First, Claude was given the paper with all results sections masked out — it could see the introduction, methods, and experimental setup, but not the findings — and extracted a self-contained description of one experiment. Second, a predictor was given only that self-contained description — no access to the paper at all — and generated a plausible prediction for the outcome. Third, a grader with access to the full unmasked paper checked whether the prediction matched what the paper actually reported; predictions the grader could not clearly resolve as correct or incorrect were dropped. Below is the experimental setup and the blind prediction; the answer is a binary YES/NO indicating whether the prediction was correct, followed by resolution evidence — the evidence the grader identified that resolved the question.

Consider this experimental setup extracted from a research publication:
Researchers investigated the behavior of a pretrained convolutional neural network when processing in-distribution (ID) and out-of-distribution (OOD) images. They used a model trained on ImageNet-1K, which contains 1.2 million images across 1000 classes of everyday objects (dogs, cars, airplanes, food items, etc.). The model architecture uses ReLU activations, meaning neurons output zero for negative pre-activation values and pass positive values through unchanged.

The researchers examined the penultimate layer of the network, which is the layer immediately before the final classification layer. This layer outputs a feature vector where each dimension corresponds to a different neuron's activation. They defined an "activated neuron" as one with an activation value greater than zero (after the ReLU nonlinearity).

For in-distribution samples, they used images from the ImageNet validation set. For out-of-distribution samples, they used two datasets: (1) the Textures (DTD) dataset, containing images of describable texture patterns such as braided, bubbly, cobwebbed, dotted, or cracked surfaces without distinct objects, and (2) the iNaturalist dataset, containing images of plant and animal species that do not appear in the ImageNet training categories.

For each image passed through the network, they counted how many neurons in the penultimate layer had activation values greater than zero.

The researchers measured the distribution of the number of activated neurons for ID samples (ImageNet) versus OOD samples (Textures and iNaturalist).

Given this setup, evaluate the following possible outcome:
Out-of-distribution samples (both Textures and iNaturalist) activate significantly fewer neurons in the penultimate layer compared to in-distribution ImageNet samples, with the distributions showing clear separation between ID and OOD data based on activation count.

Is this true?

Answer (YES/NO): YES